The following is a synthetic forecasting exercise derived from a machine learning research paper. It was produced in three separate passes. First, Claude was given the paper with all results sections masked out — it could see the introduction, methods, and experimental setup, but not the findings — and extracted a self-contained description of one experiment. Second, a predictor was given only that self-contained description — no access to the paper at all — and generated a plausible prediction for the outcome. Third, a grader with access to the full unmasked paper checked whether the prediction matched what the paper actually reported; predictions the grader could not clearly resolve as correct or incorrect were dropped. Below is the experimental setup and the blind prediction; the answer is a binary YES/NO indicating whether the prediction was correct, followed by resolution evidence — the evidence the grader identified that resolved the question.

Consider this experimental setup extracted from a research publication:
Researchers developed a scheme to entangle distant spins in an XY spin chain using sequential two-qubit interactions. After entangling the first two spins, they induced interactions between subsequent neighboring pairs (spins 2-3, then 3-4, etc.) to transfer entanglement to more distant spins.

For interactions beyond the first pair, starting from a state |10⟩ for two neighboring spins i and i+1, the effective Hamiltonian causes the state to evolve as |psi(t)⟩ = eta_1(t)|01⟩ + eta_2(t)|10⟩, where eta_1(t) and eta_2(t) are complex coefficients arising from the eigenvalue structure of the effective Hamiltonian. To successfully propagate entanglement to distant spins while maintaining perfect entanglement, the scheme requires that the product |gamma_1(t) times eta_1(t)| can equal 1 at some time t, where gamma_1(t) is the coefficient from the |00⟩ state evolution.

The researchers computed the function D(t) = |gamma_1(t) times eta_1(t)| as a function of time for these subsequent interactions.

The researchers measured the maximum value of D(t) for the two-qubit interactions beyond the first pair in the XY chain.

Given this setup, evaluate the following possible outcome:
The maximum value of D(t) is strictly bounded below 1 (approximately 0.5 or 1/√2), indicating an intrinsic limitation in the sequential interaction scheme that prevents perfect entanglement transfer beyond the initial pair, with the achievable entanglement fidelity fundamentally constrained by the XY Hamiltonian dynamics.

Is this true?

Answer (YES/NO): NO